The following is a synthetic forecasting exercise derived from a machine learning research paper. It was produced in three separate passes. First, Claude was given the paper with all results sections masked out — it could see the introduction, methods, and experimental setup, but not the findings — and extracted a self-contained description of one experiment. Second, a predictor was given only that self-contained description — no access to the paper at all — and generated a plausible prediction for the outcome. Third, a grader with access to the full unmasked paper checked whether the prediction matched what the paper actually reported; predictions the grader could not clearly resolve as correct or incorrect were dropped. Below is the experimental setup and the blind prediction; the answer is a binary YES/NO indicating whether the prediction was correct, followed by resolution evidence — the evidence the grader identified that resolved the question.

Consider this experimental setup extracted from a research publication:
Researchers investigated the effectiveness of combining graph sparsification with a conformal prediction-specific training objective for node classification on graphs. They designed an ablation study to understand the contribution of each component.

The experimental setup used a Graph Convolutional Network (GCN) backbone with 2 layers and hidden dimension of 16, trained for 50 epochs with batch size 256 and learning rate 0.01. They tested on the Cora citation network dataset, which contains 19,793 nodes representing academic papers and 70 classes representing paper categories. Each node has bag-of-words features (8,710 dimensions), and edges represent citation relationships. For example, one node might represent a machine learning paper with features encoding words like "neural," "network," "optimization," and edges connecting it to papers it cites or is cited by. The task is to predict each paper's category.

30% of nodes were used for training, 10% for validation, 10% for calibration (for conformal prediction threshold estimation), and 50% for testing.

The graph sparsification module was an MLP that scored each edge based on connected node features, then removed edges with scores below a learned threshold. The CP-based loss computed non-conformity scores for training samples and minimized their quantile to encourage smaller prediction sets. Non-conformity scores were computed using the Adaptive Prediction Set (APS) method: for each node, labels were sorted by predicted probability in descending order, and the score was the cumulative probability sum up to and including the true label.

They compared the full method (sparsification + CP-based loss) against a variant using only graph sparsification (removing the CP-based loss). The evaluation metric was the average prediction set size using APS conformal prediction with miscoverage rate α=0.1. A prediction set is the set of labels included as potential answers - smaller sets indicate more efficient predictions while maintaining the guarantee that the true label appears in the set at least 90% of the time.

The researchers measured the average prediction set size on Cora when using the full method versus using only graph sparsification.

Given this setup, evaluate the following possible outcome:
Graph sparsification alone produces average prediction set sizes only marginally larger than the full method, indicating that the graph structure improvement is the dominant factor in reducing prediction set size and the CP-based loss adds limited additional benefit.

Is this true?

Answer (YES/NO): NO